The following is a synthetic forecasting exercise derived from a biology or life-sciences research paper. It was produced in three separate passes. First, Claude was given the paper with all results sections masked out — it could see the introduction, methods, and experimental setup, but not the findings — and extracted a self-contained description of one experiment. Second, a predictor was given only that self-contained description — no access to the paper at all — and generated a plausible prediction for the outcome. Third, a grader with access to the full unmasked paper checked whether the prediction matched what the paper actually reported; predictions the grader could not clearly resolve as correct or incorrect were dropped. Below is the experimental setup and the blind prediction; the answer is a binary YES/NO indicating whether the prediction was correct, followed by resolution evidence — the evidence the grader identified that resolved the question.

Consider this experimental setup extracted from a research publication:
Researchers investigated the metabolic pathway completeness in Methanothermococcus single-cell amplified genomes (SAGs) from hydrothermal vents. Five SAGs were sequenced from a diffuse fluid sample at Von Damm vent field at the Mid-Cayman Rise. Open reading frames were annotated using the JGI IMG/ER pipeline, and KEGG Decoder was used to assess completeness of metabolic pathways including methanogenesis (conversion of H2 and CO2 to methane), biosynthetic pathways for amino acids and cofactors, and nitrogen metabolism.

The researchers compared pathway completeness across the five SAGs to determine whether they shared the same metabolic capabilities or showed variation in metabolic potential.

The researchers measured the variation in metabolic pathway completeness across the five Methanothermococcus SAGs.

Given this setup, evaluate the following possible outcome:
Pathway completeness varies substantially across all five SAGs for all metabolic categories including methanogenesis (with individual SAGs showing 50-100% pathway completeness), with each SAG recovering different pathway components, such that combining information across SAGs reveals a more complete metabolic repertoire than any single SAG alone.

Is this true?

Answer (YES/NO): NO